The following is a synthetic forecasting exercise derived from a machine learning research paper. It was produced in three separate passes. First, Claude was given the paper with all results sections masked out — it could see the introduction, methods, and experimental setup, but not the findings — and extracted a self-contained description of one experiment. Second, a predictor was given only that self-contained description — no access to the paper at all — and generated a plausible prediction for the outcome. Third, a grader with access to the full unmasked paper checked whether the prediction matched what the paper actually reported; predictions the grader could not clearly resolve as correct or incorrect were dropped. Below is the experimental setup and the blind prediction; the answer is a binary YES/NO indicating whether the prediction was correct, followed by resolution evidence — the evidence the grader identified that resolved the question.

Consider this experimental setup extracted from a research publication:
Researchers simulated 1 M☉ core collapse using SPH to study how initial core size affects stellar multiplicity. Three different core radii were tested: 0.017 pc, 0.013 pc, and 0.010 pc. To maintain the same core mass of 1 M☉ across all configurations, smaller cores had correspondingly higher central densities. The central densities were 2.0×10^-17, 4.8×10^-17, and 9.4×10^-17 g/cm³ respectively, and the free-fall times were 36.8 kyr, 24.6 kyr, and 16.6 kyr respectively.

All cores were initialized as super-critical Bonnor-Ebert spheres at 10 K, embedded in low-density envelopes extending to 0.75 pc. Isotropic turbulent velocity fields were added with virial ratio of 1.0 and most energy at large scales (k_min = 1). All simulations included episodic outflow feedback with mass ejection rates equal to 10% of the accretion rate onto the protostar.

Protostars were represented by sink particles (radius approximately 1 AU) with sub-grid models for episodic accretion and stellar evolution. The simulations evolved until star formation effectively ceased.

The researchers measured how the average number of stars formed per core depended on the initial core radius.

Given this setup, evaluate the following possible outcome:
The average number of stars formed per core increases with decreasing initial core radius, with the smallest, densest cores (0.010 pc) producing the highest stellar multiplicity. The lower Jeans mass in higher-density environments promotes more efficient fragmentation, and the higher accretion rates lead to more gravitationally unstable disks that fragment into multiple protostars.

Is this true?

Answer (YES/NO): NO